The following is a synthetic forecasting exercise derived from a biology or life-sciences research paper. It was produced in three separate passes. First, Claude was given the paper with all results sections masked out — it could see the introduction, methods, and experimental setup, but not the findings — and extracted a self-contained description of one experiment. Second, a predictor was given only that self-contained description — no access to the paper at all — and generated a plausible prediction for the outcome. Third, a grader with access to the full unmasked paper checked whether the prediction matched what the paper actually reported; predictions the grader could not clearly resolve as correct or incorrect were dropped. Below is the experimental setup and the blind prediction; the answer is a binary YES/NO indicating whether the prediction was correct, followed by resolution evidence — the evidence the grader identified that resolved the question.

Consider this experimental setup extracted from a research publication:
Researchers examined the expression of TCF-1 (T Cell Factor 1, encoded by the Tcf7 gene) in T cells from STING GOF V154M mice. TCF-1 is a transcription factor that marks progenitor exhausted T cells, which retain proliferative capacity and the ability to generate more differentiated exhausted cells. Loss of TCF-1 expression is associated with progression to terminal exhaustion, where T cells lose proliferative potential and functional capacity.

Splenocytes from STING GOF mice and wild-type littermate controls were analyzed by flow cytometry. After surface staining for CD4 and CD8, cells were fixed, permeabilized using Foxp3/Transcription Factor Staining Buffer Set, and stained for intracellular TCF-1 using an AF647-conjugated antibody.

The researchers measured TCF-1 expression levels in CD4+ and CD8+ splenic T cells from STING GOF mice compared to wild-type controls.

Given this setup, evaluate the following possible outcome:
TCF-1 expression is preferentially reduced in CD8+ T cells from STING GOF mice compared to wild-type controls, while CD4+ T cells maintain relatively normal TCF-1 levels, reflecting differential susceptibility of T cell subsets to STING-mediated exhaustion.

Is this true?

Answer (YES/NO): NO